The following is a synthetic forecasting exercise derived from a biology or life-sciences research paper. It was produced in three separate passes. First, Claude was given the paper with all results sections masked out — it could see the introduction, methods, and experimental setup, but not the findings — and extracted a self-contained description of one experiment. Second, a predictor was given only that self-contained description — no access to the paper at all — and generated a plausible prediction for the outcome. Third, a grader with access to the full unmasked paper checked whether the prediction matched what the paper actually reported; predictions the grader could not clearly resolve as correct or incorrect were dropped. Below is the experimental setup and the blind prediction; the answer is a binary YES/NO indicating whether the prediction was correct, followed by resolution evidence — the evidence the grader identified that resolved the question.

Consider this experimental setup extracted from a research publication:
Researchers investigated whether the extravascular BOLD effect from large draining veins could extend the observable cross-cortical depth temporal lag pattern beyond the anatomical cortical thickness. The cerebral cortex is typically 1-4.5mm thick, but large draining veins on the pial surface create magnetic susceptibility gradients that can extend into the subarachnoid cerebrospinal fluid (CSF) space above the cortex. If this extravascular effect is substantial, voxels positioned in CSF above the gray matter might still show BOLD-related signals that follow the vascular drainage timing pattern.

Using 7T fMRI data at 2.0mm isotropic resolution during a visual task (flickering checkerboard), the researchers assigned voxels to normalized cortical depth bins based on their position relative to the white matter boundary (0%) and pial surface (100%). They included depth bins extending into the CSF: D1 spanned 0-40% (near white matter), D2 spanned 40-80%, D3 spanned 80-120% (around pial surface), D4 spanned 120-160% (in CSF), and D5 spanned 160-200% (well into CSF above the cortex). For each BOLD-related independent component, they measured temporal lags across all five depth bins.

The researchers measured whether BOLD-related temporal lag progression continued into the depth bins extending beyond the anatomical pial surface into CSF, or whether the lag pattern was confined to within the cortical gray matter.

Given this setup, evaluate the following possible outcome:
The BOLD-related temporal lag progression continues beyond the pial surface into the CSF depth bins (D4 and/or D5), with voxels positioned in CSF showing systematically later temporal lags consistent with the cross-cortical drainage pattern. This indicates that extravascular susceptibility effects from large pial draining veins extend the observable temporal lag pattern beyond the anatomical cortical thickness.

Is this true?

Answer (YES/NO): YES